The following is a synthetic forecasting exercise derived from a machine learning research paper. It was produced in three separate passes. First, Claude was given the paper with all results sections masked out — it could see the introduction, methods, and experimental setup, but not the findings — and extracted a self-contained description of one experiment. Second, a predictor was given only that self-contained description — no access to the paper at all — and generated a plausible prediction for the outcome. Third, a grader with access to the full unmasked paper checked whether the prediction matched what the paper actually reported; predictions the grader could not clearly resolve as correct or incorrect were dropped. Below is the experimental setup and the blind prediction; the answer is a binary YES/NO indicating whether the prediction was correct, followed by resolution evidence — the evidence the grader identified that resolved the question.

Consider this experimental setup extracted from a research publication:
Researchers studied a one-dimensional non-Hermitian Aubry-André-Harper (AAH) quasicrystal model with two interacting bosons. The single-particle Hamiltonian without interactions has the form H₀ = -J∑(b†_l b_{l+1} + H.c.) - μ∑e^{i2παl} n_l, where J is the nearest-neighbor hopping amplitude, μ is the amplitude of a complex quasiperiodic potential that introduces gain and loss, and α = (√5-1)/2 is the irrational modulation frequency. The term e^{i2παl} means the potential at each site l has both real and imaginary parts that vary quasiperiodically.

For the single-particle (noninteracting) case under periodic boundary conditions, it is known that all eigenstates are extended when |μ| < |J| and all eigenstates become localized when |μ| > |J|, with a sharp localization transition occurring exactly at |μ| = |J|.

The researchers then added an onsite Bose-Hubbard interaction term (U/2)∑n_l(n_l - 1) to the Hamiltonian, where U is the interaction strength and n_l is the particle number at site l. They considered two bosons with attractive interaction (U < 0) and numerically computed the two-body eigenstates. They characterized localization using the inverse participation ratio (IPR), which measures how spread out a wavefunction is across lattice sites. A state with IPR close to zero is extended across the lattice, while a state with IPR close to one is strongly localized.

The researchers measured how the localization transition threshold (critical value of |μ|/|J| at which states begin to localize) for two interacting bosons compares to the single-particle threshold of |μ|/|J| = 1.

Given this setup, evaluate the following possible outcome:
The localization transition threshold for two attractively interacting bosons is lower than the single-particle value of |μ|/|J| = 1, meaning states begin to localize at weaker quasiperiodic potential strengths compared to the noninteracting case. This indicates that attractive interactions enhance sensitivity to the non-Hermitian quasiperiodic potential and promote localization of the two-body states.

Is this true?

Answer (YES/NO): YES